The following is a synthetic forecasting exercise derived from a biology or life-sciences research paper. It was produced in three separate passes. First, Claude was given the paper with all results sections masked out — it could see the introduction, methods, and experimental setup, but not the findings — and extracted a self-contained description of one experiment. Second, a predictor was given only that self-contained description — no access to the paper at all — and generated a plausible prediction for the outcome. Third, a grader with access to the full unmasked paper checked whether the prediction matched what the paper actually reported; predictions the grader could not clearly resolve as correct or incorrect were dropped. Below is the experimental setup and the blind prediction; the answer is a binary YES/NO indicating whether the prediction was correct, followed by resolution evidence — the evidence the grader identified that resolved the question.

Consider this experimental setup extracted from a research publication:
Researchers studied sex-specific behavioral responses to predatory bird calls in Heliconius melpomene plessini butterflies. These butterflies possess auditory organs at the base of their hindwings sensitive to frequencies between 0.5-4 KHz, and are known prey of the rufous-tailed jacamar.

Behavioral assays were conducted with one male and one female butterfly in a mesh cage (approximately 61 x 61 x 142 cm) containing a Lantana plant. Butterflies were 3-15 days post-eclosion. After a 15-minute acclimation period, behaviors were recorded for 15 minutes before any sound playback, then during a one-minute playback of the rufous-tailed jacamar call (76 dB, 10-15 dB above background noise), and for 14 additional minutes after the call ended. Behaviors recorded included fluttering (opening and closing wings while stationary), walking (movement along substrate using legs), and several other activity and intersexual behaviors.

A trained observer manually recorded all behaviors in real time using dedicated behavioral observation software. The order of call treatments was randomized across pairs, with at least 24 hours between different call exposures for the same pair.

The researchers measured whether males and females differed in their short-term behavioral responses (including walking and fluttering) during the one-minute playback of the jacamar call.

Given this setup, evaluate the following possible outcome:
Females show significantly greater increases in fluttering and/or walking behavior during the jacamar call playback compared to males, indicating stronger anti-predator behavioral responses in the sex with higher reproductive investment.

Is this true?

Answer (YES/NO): NO